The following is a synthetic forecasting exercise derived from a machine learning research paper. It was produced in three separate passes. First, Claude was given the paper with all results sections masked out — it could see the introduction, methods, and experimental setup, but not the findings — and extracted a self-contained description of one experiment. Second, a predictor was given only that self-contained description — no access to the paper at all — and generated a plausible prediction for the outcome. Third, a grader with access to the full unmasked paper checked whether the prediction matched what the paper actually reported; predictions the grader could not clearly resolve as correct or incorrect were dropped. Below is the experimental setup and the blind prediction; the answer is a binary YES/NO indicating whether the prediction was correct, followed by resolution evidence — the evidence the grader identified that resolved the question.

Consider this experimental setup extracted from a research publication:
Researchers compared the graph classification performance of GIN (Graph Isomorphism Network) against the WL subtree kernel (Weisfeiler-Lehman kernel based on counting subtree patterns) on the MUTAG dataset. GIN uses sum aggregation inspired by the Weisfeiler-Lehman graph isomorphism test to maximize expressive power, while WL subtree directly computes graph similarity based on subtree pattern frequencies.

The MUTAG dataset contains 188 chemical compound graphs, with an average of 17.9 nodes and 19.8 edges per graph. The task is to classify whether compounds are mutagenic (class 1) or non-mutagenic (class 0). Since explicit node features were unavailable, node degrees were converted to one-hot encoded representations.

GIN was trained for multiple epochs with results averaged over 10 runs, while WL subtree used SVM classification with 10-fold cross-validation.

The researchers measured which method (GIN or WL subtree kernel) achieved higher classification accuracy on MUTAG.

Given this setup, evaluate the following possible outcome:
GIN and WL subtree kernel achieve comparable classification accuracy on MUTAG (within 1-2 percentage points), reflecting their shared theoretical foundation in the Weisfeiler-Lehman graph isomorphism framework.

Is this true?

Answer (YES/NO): YES